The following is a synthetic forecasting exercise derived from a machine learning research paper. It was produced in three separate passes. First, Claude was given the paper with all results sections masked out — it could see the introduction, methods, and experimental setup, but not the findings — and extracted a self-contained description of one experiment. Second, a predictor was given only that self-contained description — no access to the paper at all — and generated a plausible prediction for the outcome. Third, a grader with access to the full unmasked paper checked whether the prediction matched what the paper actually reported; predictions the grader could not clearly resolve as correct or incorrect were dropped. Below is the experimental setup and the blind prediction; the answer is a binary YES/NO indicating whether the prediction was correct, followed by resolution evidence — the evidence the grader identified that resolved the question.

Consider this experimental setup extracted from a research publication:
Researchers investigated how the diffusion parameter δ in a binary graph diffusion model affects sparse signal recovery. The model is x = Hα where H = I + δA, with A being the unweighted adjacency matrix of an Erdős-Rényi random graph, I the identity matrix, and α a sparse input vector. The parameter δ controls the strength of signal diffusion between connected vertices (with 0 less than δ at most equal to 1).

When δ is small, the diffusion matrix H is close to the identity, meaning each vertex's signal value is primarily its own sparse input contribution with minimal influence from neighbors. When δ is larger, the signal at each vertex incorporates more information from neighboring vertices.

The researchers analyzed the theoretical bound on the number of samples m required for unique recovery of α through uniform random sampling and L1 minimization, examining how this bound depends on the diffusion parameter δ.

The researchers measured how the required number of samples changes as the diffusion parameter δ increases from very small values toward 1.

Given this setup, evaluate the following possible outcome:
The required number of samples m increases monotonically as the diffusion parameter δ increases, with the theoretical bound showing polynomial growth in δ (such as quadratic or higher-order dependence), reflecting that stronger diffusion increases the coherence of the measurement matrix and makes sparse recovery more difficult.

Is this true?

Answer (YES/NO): NO